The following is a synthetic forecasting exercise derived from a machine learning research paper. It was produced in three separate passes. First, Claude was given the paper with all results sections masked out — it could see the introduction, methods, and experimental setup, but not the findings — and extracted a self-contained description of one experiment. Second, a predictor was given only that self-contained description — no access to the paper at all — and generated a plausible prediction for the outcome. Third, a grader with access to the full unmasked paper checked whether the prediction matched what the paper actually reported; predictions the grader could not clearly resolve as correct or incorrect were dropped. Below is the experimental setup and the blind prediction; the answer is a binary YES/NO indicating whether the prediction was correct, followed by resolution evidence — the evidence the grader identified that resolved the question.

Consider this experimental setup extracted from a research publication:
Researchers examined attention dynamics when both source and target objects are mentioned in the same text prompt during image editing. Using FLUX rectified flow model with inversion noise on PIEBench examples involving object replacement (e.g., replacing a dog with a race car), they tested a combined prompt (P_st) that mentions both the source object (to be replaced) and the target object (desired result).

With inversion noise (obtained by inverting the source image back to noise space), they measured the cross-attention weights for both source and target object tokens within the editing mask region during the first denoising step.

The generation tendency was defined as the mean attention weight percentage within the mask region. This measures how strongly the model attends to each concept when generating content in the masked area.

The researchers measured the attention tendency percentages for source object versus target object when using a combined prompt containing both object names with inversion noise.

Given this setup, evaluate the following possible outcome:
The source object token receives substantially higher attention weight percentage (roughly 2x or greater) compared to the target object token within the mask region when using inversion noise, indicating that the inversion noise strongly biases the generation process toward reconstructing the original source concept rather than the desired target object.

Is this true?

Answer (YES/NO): NO